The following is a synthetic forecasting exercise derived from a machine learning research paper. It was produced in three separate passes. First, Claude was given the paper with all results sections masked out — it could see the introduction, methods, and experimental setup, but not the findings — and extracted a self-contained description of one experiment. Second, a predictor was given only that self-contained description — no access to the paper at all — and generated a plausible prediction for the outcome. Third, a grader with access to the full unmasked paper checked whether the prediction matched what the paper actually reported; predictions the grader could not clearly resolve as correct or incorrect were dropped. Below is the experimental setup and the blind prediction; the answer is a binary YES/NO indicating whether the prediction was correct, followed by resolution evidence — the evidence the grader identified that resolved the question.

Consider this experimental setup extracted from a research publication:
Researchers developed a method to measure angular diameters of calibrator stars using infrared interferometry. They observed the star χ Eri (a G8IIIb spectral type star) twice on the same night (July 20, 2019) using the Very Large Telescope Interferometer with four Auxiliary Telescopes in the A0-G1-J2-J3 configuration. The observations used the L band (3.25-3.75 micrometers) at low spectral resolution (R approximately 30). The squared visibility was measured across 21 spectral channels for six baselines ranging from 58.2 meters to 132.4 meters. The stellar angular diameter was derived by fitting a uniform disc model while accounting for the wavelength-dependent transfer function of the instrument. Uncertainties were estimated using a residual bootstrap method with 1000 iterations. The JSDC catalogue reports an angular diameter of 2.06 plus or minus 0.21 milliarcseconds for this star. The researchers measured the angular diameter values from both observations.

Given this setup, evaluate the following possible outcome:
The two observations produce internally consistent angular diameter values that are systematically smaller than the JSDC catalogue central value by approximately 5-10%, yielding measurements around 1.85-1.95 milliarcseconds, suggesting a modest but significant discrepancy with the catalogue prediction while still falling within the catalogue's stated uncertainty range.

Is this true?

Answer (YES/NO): NO